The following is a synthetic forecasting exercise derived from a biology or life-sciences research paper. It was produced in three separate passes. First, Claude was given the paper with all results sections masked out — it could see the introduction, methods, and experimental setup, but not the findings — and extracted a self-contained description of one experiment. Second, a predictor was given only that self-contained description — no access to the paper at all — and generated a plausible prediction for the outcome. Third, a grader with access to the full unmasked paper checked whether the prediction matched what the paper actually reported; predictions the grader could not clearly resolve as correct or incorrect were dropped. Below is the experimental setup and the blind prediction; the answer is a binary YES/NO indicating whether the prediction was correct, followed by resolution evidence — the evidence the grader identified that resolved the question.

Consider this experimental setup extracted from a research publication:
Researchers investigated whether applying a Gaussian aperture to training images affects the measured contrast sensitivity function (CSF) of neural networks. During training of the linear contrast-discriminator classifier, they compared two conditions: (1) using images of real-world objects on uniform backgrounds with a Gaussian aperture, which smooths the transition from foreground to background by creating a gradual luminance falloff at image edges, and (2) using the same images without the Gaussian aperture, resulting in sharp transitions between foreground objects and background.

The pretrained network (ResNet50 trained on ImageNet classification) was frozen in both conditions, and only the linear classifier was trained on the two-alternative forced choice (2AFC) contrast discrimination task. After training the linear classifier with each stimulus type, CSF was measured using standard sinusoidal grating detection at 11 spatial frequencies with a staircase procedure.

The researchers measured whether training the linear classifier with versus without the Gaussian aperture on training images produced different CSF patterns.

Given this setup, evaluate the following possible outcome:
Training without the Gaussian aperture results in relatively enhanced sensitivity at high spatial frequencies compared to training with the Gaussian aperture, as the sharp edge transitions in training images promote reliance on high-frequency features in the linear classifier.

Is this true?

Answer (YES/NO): NO